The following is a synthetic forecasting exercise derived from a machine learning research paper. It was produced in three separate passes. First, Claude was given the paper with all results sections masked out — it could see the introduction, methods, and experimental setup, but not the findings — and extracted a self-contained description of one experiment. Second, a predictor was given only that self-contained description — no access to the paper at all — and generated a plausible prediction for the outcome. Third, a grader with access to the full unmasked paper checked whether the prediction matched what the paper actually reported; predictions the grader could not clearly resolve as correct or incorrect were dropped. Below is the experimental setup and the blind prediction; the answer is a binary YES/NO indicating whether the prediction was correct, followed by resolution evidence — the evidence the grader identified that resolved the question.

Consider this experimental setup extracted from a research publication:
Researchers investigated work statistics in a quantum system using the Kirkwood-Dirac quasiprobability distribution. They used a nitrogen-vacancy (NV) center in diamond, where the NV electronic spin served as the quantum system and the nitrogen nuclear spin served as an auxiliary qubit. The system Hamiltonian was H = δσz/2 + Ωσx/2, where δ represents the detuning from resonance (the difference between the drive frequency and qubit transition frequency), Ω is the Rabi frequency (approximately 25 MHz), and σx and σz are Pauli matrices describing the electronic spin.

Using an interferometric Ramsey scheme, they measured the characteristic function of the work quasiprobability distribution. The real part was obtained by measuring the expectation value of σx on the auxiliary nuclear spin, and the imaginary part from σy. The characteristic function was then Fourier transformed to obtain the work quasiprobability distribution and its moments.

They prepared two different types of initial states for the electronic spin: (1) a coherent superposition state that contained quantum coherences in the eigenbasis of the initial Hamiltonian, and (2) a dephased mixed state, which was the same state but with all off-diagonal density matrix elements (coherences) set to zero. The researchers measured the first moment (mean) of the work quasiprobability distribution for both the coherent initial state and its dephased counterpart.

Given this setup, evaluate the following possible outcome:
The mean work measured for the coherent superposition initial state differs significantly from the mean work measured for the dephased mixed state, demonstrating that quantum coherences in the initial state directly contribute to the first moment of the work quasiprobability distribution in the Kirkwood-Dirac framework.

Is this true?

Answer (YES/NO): YES